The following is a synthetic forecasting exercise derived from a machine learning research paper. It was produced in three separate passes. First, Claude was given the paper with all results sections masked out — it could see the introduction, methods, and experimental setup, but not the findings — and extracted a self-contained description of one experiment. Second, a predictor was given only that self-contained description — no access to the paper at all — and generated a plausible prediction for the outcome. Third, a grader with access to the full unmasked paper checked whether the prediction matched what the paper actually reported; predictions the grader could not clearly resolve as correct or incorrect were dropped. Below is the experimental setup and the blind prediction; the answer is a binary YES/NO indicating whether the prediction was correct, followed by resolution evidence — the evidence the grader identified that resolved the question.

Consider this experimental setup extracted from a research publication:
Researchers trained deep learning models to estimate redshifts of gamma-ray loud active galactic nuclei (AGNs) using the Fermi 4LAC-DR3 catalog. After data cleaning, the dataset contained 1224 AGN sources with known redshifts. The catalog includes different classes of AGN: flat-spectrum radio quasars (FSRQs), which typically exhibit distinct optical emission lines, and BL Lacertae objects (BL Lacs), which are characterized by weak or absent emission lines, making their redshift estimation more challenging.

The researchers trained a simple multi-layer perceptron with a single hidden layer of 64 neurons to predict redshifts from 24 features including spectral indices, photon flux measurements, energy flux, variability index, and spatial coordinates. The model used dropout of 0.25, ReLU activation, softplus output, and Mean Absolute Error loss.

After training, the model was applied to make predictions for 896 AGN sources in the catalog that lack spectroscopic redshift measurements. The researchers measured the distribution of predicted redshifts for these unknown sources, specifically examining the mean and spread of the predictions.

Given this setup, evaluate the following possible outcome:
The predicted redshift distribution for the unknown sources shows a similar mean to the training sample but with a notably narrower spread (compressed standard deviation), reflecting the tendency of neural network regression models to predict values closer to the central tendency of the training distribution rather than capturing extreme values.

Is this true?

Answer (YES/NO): NO